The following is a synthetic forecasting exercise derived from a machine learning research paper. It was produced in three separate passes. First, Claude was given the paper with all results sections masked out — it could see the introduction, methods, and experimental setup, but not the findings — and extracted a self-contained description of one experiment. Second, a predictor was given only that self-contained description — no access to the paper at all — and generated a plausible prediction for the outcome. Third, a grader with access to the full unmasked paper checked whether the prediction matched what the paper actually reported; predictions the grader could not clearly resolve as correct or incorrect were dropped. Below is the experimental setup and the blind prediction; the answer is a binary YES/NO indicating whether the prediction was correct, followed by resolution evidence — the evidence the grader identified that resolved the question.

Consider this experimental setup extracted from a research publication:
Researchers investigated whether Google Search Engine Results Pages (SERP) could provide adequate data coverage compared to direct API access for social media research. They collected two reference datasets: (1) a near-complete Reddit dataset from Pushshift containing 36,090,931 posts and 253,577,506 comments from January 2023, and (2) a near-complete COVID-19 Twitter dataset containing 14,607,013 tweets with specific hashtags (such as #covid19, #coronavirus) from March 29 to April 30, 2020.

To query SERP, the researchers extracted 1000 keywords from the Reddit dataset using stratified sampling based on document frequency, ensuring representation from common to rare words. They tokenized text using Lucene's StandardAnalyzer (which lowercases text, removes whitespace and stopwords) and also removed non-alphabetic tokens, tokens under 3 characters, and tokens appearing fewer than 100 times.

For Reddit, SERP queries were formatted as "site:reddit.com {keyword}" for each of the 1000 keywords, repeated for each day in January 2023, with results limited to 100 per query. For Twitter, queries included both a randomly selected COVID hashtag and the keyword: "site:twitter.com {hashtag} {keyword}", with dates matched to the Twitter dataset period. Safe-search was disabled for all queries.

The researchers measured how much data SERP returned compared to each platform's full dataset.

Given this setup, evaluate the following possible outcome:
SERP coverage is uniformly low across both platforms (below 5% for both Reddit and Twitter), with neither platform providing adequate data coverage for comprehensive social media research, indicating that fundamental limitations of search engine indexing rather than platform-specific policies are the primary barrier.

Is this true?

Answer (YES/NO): NO